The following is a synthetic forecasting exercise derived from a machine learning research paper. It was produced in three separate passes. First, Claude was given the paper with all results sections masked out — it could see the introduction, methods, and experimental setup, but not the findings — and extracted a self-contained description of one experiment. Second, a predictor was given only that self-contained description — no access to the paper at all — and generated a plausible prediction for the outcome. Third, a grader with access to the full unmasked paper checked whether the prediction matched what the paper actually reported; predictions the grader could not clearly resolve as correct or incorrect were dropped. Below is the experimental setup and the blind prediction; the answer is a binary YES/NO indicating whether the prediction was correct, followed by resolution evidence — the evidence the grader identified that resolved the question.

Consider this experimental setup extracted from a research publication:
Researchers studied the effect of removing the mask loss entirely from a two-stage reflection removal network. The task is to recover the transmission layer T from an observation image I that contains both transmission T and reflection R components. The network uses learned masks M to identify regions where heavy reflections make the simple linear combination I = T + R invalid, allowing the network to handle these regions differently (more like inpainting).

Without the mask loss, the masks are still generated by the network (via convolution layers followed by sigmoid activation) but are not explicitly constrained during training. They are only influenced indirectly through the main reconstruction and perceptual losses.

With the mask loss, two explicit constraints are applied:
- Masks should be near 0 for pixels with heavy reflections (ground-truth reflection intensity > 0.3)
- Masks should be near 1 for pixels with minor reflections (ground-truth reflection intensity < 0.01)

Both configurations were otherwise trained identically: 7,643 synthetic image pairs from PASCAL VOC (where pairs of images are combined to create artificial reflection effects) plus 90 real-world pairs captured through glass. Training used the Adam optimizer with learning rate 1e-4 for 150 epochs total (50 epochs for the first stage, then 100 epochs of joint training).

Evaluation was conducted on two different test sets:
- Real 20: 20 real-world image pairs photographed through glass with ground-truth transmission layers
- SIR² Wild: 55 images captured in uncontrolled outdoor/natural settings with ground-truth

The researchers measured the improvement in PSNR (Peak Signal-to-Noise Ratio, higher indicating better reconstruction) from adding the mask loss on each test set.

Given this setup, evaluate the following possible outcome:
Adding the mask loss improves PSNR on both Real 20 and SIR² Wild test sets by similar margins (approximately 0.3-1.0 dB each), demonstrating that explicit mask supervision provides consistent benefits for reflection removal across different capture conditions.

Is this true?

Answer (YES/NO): NO